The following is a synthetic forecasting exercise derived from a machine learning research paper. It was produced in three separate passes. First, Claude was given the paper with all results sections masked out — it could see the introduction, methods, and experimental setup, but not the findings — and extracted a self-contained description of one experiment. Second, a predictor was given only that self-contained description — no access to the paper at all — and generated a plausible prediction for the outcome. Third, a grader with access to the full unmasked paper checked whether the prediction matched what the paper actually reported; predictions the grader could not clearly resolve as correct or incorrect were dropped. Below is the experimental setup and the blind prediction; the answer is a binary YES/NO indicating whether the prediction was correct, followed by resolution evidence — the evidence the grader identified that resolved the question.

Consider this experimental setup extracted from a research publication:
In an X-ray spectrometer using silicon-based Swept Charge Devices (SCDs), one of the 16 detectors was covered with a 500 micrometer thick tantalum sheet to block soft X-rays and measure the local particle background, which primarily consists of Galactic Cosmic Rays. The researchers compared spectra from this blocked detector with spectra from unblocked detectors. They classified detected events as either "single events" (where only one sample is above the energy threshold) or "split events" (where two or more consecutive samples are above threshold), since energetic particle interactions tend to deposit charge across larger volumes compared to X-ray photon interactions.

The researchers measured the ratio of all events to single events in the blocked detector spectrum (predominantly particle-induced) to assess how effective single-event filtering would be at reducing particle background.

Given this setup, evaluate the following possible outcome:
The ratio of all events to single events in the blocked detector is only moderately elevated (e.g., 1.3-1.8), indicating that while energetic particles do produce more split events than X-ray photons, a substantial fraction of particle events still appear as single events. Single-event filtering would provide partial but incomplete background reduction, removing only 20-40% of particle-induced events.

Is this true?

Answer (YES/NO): NO